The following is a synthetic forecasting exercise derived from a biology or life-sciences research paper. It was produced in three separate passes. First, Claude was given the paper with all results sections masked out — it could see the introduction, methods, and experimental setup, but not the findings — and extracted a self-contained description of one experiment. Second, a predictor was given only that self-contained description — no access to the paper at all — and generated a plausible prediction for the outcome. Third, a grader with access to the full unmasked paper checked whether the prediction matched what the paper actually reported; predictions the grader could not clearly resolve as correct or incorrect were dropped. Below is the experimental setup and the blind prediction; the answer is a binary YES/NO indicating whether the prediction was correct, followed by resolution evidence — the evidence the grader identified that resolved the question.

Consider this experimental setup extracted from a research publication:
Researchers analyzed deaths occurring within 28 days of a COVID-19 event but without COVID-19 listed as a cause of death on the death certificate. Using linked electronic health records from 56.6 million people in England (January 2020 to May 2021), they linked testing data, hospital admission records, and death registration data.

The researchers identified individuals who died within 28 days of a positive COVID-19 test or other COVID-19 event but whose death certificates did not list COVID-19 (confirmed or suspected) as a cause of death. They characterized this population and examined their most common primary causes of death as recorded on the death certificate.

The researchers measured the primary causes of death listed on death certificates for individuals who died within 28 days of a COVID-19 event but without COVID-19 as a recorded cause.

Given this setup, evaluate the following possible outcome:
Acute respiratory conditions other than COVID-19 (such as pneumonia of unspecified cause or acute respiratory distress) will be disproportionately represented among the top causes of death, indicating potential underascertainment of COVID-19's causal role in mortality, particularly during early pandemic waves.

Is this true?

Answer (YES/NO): NO